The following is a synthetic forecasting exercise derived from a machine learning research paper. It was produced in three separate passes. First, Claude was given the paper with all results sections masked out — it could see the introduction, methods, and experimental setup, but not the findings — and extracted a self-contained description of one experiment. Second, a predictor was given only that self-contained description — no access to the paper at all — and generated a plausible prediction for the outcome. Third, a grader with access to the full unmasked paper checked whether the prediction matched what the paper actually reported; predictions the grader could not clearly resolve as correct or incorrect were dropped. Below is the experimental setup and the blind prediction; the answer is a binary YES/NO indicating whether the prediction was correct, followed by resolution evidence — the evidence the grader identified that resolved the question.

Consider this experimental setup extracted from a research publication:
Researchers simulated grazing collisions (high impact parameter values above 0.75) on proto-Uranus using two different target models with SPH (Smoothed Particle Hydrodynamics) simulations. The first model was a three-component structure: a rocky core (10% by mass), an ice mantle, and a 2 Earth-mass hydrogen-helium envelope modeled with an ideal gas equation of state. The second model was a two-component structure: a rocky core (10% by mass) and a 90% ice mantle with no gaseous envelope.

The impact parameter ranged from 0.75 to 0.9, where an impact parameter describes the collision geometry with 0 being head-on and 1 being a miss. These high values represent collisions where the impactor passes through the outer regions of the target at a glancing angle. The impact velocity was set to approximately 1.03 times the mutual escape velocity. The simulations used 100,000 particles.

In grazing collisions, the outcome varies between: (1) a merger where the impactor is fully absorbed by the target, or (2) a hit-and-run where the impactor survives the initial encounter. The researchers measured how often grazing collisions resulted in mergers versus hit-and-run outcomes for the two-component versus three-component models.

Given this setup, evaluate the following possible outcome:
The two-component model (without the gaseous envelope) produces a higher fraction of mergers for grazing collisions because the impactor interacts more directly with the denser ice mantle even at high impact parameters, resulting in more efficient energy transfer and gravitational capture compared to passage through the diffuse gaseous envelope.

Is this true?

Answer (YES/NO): YES